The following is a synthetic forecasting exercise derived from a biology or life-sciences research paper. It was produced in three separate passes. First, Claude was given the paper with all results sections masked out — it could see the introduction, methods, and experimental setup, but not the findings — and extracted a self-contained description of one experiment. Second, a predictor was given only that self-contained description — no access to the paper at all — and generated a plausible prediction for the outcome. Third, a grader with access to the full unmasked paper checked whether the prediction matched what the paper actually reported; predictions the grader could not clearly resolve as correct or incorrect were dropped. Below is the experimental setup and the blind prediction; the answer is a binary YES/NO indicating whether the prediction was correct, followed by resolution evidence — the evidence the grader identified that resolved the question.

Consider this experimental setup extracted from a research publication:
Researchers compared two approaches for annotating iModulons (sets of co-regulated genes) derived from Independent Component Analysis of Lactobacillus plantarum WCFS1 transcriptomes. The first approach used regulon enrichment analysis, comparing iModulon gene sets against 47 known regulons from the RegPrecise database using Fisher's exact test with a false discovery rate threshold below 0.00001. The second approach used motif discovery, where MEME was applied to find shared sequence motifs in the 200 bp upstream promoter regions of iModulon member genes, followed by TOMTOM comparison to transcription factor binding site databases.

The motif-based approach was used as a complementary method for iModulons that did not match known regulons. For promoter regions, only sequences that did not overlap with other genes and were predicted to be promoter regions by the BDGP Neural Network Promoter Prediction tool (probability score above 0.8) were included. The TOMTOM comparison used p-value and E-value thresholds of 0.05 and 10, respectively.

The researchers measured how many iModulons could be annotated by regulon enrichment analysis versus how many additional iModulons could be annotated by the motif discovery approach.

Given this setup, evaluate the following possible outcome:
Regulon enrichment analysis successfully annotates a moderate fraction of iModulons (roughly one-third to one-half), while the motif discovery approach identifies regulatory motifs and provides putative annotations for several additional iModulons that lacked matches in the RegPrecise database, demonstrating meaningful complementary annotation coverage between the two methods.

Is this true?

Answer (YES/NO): NO